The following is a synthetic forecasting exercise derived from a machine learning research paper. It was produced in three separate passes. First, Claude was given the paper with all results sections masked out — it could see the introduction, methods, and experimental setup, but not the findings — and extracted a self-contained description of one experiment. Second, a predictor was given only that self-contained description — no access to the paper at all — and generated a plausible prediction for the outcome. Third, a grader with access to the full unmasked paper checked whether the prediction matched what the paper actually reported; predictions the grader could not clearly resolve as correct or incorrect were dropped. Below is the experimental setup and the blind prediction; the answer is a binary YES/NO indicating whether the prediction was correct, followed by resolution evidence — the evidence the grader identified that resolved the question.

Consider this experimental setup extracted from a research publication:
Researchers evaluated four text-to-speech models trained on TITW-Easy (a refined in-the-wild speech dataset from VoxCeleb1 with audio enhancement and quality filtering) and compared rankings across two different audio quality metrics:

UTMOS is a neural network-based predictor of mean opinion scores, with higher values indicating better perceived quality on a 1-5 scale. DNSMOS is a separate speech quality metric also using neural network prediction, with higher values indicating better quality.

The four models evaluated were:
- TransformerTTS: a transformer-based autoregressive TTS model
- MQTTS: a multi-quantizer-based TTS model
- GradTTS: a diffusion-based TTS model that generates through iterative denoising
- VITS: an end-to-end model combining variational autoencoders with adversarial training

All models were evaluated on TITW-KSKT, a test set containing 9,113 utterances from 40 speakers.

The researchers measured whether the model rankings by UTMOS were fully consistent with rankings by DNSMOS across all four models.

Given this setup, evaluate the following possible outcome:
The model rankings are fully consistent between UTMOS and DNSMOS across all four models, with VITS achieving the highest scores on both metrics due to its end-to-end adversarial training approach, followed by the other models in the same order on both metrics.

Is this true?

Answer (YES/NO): NO